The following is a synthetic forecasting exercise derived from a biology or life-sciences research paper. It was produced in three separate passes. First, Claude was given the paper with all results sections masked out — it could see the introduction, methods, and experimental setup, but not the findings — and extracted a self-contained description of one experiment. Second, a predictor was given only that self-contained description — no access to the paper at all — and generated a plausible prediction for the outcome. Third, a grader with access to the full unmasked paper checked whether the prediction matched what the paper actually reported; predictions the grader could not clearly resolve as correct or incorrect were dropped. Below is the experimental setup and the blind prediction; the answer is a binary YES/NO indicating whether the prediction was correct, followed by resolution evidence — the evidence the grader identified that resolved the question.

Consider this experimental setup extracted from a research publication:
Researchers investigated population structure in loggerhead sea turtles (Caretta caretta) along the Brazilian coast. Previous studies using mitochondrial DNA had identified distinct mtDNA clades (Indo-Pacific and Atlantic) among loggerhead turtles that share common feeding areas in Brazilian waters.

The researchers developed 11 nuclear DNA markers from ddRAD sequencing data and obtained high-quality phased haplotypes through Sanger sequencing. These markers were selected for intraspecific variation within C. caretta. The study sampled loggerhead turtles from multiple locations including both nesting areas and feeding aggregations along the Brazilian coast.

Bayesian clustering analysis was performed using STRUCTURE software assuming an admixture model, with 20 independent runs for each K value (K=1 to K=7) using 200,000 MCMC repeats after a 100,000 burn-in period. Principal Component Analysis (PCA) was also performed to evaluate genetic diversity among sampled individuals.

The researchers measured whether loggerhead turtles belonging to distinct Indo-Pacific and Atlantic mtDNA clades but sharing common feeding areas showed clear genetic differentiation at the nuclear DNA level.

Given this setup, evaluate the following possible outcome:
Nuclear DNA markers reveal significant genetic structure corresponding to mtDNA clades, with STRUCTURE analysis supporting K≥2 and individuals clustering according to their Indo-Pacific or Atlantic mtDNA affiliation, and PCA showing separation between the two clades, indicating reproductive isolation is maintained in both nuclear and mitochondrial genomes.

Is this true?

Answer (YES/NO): NO